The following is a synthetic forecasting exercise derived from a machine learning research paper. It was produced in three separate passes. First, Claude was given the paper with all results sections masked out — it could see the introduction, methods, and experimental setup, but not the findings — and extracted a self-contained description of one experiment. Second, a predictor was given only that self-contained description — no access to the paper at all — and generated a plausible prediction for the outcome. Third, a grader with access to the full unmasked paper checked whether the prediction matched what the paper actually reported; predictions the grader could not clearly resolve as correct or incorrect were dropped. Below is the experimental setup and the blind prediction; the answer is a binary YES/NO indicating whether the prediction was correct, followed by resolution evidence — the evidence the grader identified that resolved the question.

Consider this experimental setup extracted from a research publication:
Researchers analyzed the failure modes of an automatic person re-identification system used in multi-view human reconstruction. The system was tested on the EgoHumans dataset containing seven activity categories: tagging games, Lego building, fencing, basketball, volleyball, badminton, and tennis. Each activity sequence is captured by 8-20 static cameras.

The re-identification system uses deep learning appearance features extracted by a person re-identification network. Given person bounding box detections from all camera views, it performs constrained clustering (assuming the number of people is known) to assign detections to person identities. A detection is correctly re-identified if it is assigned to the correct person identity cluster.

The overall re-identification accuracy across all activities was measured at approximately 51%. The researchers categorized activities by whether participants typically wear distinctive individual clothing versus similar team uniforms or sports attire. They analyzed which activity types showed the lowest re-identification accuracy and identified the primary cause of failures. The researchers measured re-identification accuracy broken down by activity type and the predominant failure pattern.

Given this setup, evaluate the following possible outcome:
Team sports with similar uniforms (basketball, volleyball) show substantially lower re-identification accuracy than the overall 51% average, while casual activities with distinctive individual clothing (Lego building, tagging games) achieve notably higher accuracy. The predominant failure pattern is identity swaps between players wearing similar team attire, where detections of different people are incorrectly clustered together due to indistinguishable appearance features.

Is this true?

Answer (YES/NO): NO